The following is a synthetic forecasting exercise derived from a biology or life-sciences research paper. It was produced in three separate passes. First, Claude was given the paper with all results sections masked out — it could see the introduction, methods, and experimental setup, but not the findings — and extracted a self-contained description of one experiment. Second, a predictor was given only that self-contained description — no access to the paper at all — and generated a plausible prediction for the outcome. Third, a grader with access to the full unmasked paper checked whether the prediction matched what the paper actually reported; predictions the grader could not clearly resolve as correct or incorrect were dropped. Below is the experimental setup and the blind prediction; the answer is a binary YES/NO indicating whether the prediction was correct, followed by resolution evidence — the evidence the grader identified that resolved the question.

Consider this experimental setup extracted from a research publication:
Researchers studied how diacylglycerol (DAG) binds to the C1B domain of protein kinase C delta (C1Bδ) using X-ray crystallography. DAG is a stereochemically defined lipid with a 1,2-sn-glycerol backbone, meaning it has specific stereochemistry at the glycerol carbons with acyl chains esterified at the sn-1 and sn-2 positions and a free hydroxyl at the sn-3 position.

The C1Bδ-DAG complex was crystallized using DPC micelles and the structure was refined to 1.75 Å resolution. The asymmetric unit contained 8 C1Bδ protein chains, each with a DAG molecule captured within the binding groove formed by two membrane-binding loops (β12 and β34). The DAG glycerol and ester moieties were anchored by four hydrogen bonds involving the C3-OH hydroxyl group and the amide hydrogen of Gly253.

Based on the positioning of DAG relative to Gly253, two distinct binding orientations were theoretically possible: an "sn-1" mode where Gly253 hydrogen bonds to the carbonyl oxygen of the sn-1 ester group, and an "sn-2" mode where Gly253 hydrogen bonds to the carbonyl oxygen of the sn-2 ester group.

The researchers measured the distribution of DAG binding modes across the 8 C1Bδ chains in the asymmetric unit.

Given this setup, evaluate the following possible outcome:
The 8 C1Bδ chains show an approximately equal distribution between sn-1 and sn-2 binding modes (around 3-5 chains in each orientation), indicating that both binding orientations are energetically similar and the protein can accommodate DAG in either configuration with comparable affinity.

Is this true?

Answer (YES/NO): NO